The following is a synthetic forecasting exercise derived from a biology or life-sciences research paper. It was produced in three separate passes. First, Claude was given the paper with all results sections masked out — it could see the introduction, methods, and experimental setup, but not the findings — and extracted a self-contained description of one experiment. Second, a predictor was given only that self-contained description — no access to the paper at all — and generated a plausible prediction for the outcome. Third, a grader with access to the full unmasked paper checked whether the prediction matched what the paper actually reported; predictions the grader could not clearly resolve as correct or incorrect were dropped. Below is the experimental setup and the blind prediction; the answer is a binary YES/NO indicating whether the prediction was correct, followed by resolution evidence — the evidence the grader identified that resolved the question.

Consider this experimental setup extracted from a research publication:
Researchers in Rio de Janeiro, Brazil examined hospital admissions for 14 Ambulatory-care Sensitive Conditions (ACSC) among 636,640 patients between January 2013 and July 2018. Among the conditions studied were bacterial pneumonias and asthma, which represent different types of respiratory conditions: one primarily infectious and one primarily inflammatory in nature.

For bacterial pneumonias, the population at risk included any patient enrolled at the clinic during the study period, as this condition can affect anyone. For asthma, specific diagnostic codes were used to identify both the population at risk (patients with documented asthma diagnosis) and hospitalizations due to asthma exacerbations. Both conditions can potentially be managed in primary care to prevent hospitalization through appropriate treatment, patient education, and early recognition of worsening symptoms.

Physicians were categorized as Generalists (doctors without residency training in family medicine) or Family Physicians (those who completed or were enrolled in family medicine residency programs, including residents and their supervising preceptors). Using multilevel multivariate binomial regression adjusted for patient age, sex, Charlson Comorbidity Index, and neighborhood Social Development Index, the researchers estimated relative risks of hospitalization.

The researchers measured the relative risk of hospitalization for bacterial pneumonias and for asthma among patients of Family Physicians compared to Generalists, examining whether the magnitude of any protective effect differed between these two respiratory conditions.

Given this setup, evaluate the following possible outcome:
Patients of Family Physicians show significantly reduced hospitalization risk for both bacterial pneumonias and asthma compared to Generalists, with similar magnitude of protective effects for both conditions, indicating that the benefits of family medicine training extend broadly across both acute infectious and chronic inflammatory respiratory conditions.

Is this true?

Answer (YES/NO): YES